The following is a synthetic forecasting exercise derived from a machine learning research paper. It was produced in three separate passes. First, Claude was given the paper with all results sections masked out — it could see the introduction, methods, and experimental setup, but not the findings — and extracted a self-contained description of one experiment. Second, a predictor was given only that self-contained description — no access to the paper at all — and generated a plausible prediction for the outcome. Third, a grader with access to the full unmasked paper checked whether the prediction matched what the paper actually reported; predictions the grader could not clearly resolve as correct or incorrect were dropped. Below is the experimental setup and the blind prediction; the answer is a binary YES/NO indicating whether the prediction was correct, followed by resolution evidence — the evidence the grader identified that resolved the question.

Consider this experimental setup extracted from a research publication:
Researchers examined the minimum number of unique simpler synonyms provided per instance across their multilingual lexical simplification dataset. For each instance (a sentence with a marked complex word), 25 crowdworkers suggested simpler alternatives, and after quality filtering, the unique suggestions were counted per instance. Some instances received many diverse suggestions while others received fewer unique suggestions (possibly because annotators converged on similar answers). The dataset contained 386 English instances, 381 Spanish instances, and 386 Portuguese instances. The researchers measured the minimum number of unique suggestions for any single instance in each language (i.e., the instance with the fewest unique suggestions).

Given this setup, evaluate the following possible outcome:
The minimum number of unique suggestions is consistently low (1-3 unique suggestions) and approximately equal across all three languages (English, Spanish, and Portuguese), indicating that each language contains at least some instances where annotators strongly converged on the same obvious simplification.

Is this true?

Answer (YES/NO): YES